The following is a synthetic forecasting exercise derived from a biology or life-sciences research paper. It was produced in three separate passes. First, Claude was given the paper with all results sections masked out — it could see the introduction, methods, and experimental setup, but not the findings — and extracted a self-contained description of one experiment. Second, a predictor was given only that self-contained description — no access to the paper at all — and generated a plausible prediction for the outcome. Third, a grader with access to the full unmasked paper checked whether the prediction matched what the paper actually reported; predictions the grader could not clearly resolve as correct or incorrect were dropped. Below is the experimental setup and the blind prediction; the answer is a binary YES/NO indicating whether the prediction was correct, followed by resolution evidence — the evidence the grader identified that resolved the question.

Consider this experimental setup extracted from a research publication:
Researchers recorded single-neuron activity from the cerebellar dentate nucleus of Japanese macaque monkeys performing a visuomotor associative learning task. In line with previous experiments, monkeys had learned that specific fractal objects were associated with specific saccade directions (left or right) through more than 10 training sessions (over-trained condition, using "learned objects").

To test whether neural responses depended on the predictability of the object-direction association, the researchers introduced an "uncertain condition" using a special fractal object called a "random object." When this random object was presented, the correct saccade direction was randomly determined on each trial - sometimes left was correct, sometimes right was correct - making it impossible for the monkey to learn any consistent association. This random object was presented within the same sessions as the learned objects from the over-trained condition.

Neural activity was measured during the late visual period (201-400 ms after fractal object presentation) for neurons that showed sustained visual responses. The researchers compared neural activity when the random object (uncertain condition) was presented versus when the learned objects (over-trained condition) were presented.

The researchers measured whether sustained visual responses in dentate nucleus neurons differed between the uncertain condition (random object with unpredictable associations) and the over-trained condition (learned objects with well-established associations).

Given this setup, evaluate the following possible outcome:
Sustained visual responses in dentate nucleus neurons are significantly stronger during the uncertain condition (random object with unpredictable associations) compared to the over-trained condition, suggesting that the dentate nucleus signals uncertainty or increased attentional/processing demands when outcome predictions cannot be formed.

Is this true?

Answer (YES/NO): NO